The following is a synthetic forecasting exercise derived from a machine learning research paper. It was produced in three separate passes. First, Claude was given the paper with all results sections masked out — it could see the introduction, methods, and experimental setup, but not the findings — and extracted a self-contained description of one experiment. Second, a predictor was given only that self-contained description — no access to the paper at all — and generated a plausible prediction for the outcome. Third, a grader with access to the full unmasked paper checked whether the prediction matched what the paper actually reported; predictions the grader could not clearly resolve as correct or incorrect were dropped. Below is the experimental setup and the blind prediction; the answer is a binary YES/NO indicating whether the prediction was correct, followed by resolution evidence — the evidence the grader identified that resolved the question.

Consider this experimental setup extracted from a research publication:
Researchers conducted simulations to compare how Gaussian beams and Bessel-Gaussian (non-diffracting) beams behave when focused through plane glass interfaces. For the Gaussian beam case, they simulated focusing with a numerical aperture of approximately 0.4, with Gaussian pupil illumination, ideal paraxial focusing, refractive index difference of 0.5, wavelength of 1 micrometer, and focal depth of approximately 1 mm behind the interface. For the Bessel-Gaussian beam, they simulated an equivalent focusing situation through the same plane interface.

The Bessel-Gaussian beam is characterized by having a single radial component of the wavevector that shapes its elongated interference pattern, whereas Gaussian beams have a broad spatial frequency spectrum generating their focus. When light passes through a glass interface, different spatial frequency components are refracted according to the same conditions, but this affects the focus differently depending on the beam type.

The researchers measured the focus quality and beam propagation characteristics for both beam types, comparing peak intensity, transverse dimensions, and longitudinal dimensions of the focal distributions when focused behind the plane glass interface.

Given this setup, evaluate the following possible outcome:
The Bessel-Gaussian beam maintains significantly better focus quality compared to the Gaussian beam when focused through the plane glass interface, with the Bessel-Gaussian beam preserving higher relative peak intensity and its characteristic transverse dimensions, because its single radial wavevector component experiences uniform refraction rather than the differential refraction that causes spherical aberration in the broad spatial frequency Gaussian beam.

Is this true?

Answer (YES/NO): YES